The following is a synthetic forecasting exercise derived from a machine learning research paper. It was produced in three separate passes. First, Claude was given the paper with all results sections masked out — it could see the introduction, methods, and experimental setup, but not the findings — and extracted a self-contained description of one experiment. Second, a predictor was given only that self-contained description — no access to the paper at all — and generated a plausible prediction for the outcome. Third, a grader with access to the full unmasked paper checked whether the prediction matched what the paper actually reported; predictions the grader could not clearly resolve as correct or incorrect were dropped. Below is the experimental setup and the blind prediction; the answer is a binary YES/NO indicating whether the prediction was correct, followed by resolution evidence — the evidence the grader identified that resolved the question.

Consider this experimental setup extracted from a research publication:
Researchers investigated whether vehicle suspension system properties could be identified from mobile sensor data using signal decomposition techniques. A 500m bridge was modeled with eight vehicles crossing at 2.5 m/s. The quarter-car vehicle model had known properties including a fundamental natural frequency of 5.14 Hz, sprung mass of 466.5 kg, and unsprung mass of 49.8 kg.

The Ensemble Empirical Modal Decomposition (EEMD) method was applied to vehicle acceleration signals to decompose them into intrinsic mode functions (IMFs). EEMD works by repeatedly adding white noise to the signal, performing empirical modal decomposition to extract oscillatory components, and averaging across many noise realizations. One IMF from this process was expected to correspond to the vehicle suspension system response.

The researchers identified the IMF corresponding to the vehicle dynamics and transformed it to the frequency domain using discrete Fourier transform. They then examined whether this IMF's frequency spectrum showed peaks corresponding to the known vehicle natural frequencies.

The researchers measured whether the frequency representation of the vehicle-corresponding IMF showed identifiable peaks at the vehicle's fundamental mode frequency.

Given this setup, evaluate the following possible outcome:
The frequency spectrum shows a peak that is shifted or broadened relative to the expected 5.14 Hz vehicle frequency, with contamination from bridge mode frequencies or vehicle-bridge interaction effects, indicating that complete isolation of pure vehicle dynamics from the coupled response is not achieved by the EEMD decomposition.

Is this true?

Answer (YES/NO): NO